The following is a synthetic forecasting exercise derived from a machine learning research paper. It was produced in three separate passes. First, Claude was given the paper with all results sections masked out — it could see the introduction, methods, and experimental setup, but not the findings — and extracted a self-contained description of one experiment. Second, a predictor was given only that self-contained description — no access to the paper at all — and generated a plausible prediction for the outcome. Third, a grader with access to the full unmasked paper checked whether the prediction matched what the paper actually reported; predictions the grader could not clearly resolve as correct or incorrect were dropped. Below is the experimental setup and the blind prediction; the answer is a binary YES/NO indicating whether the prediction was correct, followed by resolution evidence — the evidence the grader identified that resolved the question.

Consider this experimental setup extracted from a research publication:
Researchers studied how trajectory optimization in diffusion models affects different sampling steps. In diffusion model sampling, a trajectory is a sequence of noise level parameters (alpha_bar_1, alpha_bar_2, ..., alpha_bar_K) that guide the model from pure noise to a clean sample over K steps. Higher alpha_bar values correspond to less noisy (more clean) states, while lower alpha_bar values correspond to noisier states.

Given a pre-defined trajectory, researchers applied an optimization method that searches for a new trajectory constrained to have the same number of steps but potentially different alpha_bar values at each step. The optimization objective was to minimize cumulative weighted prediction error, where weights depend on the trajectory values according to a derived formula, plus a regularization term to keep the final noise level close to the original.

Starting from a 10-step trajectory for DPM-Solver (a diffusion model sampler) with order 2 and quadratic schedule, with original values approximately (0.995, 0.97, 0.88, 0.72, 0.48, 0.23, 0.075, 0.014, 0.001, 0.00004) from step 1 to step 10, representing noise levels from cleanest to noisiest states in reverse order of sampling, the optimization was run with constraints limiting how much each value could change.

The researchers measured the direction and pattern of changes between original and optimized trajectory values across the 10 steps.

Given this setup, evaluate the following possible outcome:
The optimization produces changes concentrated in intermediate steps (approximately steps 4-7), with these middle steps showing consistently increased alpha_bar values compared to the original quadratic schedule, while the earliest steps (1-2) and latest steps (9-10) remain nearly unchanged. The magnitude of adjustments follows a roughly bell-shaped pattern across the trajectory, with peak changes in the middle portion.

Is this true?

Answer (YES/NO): NO